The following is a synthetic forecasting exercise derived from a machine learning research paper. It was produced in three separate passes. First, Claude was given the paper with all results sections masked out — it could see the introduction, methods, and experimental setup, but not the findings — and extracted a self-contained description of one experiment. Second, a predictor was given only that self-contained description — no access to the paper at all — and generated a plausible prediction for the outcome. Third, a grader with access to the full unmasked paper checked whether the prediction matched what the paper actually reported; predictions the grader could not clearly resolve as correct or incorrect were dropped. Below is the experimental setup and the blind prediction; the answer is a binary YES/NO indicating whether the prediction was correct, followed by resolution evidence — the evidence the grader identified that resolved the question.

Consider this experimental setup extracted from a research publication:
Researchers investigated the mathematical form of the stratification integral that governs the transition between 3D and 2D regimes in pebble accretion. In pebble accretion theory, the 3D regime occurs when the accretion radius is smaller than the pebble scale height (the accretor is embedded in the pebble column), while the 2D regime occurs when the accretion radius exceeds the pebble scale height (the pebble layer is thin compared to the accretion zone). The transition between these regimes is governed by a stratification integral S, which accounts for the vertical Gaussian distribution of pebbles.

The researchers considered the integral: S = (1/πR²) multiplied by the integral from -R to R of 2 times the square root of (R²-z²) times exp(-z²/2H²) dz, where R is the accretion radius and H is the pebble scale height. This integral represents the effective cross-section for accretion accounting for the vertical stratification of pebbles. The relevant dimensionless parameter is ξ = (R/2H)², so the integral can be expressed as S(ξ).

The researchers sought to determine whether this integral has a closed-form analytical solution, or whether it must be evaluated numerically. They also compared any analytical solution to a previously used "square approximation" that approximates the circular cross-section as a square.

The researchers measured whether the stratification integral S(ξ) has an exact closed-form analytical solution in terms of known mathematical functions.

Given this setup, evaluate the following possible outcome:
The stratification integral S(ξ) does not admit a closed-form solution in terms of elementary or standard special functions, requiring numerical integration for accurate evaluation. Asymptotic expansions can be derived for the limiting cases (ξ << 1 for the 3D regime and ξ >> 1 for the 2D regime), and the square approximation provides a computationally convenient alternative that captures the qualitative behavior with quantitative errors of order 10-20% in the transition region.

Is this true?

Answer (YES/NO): NO